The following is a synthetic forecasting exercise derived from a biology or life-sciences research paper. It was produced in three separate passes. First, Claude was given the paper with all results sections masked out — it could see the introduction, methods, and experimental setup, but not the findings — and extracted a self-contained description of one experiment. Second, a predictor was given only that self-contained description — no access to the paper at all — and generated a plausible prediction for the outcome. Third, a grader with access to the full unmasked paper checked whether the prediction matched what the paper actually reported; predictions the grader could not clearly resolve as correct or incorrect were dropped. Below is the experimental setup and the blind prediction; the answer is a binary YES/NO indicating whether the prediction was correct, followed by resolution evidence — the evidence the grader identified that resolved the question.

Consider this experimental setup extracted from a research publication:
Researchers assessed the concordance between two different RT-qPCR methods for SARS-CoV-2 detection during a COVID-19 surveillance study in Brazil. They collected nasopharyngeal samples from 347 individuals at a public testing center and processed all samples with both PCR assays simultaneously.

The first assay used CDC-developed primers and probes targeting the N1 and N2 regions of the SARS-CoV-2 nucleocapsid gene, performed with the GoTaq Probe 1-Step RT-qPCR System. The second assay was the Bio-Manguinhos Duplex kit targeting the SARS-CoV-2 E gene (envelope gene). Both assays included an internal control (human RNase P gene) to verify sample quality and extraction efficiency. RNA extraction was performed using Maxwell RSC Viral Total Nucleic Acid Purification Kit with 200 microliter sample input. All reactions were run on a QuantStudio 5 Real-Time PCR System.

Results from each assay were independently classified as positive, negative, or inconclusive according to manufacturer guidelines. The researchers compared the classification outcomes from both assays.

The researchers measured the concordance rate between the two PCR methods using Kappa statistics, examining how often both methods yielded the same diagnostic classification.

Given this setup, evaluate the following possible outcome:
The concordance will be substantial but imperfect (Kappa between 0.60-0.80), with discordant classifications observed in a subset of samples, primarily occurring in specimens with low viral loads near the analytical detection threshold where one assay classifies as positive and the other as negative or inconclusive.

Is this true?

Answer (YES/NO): NO